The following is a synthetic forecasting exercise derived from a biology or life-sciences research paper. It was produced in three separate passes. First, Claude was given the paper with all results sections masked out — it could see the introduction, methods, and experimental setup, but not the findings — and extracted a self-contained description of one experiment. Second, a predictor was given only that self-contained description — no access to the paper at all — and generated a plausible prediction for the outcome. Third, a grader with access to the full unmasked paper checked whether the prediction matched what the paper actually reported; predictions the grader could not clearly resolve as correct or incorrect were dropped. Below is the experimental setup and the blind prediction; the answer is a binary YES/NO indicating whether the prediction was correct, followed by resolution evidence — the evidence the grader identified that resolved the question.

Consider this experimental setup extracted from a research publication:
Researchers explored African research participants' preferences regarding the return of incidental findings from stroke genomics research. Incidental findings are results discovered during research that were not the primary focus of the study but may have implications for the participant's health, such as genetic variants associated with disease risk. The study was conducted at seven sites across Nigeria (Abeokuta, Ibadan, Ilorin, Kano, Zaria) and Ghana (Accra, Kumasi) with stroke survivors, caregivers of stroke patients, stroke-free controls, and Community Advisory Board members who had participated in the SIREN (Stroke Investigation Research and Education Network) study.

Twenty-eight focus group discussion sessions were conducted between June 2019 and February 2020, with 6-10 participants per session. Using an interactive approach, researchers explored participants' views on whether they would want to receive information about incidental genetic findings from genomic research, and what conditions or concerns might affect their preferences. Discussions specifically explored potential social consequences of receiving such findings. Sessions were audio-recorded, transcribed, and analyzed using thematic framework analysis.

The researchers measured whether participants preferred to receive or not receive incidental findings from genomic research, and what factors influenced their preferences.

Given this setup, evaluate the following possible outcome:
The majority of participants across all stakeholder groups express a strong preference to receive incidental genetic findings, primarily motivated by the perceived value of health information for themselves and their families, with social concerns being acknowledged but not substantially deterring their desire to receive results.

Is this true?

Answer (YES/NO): NO